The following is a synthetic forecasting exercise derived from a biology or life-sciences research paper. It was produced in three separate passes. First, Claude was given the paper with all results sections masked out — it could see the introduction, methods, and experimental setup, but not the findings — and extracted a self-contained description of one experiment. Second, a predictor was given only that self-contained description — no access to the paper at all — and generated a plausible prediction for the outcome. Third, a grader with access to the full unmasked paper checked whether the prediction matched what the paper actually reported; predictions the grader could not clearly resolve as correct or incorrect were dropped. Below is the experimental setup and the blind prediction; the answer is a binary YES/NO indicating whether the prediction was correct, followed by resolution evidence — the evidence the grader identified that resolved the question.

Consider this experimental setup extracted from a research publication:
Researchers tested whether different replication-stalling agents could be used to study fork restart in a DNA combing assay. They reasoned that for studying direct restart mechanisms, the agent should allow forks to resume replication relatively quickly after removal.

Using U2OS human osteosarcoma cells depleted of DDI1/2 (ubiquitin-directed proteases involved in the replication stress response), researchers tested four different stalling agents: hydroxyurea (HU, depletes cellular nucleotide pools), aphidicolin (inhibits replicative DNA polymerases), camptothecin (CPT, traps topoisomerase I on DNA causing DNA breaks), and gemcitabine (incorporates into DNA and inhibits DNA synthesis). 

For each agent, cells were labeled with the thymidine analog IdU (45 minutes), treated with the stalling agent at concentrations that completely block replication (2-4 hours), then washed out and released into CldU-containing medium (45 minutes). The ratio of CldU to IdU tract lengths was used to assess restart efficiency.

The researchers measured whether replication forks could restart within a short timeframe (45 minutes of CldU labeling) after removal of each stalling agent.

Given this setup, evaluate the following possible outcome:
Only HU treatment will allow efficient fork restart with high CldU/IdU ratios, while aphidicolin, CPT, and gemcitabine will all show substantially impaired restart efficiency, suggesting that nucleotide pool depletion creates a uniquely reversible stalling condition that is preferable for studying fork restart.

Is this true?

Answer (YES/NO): NO